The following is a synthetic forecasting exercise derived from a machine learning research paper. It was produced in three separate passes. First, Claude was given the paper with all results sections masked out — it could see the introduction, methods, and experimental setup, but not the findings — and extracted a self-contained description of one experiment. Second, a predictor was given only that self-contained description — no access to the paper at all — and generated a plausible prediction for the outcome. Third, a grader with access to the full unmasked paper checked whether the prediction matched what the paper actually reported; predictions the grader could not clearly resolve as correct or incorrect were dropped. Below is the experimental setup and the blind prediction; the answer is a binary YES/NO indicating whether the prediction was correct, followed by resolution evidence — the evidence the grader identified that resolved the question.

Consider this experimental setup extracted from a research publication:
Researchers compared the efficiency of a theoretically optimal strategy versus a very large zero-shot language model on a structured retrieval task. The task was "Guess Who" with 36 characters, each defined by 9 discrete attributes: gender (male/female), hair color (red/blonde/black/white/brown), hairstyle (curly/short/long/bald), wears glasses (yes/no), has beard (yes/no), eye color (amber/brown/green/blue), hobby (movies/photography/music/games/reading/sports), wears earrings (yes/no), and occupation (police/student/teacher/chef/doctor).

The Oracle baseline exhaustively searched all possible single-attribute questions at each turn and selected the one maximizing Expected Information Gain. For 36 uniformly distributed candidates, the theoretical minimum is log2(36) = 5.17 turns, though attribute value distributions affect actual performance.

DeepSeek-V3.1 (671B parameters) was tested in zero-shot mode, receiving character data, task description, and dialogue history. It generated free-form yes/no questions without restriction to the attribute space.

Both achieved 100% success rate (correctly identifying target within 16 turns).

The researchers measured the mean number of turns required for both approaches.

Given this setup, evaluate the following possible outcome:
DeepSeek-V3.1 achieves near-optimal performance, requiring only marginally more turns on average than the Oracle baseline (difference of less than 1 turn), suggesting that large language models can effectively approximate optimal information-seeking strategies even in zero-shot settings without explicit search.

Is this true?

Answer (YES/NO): YES